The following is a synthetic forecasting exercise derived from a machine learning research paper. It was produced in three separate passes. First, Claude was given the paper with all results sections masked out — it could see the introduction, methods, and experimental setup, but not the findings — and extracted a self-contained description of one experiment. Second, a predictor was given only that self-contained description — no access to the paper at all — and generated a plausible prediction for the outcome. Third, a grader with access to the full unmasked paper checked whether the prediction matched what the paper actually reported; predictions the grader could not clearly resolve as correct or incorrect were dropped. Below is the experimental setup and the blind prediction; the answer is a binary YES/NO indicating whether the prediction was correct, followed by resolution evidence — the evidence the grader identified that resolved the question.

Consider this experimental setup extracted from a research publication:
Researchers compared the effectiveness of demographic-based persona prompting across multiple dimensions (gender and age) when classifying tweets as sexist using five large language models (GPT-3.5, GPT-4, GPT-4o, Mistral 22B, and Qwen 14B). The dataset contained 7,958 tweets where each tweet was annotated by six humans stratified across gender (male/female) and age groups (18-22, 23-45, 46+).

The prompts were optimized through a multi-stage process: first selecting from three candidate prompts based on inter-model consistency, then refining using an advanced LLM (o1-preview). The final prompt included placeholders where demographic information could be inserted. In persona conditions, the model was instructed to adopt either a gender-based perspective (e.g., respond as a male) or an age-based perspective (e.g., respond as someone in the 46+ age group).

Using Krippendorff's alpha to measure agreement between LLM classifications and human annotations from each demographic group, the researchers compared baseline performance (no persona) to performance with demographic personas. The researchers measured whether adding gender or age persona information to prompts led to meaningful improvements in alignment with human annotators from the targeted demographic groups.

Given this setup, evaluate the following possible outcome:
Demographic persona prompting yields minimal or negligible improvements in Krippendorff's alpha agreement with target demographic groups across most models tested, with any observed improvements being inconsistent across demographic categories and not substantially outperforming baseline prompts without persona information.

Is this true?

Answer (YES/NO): YES